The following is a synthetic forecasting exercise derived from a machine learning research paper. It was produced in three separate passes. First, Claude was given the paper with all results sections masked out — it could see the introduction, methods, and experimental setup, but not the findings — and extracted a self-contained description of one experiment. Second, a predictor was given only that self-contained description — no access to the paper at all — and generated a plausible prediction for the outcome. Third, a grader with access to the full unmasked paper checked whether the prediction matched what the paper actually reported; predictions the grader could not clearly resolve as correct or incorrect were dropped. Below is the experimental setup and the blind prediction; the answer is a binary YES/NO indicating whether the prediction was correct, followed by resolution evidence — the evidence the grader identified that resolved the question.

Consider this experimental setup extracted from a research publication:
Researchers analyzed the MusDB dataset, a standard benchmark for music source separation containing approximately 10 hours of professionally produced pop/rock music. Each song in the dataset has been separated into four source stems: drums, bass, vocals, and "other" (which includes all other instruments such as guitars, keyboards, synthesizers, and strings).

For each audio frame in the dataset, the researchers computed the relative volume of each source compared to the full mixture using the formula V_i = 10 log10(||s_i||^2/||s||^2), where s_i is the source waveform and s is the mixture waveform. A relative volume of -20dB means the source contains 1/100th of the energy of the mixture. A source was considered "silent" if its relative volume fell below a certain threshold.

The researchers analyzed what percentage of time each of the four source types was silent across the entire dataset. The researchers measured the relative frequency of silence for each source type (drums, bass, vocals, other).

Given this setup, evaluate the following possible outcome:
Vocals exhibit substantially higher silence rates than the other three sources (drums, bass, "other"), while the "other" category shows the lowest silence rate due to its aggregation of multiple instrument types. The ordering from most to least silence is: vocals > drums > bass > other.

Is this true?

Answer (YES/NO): NO